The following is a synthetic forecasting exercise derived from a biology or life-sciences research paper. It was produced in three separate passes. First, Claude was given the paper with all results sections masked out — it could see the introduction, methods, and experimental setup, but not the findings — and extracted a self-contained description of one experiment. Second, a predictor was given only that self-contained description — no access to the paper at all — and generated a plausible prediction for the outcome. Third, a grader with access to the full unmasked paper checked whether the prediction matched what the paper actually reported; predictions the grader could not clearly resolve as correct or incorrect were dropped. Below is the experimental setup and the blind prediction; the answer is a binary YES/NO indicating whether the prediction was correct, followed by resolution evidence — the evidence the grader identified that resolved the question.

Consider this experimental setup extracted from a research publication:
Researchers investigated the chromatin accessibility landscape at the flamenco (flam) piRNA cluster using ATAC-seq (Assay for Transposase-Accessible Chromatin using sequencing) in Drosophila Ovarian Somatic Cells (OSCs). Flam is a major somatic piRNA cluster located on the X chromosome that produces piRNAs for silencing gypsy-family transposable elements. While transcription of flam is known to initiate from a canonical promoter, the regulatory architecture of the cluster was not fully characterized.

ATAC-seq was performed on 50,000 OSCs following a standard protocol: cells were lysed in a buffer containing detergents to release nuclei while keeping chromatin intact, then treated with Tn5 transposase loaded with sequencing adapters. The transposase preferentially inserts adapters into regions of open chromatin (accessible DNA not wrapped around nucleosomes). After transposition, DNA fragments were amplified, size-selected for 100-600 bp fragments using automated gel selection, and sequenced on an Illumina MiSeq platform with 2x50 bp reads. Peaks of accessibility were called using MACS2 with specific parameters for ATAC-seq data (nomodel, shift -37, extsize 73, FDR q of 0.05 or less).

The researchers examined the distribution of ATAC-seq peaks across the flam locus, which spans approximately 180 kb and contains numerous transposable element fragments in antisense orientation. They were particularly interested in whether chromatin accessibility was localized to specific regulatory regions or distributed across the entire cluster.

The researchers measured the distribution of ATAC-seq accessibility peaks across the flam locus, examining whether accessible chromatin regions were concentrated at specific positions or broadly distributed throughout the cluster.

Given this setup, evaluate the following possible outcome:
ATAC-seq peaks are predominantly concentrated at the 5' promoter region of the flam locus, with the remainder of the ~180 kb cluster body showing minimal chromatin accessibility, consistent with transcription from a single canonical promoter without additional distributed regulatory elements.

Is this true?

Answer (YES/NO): NO